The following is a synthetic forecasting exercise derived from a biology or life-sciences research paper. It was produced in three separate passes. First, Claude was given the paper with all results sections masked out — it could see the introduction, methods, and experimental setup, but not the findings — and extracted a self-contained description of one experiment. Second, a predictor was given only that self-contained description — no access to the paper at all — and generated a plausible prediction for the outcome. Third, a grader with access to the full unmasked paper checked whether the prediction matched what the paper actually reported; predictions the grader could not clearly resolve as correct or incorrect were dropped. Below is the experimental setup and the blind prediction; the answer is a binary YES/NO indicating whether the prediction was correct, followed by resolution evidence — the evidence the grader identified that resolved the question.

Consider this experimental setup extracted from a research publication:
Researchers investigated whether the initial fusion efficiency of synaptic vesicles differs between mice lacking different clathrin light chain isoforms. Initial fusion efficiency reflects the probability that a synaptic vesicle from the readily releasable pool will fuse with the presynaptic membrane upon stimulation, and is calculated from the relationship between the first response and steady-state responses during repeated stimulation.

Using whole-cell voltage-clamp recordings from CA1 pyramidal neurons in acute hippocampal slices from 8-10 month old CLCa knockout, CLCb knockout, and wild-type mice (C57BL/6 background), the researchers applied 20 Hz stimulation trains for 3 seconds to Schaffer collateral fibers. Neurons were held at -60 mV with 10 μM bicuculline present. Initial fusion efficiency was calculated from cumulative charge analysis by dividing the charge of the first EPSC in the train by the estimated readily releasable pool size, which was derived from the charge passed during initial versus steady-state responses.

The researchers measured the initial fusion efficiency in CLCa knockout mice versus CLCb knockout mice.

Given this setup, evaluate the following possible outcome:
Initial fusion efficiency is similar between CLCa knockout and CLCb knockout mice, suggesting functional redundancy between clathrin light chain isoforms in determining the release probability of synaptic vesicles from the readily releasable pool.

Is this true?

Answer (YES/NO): YES